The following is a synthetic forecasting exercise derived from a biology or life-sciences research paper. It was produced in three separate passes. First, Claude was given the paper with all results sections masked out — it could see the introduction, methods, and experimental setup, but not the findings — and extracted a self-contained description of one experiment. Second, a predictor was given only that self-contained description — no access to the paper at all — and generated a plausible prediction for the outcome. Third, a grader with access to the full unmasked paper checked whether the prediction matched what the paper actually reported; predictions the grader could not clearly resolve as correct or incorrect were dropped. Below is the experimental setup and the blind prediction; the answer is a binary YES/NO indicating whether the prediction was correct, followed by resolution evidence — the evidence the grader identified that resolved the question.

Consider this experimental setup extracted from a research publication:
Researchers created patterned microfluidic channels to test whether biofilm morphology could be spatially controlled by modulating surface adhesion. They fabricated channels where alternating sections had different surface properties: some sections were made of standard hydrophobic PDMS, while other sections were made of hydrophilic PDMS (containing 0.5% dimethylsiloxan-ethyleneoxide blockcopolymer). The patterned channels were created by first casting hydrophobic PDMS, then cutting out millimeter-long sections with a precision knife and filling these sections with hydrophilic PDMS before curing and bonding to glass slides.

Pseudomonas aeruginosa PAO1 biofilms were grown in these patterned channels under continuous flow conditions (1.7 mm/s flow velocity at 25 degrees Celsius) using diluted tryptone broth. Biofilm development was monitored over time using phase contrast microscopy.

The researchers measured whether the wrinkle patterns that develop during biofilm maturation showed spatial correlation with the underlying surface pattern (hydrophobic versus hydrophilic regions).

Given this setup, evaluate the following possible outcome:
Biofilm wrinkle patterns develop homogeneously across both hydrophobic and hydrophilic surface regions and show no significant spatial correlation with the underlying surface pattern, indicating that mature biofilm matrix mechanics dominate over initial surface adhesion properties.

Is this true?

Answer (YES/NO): NO